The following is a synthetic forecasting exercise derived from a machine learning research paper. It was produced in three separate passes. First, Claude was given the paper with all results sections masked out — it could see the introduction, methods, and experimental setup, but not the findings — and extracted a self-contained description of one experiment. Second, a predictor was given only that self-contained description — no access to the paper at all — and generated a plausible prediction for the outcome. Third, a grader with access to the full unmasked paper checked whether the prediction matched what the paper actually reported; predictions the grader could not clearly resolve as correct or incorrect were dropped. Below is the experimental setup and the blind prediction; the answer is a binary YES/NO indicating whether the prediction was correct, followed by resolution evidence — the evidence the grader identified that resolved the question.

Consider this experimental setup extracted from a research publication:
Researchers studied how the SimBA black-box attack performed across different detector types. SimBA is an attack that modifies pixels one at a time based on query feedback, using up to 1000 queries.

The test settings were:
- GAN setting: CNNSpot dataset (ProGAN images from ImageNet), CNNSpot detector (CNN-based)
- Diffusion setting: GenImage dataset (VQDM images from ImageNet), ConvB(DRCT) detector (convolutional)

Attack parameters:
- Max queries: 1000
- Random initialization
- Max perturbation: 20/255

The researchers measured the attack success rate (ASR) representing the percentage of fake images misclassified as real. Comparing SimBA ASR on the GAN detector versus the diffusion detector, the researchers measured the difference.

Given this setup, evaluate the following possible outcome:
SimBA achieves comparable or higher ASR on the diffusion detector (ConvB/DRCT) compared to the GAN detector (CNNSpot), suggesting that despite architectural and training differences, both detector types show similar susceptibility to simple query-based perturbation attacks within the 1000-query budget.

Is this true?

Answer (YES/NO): NO